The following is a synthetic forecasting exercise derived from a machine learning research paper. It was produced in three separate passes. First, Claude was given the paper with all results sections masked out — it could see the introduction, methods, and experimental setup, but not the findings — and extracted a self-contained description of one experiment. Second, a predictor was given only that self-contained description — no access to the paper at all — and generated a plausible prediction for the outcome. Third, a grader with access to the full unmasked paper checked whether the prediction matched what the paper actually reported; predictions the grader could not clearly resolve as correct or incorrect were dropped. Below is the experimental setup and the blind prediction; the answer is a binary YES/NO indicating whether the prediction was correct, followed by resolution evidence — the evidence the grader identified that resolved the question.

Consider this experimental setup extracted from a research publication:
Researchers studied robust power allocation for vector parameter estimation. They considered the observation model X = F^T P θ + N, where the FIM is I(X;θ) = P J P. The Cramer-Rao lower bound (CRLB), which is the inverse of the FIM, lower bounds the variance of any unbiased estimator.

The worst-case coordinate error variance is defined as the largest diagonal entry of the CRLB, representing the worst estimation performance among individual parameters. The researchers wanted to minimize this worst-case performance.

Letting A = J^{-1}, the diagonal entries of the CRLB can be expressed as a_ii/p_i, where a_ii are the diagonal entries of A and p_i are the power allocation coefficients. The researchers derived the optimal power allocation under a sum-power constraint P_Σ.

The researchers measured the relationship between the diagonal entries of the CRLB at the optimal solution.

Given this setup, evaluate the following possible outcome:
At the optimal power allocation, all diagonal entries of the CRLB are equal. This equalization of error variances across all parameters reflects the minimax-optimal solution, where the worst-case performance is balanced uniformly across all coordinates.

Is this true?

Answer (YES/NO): YES